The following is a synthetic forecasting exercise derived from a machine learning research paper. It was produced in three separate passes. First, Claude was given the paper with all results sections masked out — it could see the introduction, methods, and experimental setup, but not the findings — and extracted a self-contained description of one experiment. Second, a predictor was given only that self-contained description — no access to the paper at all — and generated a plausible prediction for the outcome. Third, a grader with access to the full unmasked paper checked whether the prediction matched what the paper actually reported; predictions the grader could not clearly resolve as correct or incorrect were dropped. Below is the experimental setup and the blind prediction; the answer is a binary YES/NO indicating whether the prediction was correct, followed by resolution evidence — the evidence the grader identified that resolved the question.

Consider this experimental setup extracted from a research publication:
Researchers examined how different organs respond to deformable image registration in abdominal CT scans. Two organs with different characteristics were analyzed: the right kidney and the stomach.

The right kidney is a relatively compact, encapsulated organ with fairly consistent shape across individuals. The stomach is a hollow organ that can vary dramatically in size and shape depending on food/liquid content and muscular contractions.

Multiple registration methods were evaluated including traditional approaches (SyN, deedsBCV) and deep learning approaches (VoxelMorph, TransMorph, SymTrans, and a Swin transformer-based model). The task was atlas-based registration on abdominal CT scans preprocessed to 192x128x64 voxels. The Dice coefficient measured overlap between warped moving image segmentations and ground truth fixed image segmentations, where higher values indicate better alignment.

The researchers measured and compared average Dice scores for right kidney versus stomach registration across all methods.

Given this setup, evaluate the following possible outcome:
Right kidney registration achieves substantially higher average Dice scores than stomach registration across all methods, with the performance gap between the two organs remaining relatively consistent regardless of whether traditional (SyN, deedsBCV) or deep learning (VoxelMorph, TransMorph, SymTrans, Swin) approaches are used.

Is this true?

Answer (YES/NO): NO